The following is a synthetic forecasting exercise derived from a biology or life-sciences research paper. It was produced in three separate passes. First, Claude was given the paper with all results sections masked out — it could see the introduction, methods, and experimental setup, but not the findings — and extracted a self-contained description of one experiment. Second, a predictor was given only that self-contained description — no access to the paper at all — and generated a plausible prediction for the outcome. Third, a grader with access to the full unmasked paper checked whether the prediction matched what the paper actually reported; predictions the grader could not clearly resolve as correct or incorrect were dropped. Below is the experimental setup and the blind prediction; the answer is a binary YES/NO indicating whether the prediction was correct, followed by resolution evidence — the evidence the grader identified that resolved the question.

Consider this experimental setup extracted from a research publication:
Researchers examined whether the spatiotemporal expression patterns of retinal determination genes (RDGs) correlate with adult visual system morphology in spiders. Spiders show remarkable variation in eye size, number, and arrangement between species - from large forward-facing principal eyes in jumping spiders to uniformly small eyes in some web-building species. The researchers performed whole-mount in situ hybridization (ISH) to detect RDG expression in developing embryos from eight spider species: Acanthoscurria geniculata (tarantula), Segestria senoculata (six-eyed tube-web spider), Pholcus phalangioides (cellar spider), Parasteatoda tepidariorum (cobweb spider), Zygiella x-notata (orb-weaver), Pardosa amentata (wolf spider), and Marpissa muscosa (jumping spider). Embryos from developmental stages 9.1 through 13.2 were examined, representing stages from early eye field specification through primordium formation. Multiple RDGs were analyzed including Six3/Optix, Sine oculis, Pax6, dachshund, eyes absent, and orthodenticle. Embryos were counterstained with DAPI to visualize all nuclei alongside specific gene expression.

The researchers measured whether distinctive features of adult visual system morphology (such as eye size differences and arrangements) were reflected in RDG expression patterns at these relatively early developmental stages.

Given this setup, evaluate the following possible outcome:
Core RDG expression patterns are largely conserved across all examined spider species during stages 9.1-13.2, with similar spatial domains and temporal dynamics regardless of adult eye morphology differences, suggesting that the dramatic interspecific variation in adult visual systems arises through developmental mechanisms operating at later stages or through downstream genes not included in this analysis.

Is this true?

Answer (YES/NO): NO